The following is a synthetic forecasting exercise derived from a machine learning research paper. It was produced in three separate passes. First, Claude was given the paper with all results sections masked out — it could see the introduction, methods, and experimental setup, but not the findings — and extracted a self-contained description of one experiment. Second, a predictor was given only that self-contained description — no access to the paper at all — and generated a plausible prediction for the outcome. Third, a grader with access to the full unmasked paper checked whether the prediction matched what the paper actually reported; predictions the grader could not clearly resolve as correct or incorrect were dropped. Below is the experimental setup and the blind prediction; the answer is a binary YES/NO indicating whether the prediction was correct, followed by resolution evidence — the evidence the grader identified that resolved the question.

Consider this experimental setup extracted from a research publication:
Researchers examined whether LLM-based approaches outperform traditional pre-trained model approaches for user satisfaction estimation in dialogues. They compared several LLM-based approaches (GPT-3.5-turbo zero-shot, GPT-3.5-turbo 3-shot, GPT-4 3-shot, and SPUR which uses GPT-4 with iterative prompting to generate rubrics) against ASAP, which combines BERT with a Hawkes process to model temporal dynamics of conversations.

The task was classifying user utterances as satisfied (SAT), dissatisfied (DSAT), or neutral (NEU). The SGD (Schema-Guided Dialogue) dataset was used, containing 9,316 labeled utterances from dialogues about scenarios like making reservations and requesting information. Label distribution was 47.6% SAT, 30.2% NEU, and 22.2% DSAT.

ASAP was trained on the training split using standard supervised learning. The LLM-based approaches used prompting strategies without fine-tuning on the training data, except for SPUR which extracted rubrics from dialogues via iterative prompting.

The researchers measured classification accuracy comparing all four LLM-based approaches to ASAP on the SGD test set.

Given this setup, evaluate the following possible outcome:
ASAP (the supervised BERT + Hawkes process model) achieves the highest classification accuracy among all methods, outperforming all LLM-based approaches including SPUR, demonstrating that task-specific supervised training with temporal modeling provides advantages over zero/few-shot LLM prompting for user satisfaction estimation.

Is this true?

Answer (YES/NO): YES